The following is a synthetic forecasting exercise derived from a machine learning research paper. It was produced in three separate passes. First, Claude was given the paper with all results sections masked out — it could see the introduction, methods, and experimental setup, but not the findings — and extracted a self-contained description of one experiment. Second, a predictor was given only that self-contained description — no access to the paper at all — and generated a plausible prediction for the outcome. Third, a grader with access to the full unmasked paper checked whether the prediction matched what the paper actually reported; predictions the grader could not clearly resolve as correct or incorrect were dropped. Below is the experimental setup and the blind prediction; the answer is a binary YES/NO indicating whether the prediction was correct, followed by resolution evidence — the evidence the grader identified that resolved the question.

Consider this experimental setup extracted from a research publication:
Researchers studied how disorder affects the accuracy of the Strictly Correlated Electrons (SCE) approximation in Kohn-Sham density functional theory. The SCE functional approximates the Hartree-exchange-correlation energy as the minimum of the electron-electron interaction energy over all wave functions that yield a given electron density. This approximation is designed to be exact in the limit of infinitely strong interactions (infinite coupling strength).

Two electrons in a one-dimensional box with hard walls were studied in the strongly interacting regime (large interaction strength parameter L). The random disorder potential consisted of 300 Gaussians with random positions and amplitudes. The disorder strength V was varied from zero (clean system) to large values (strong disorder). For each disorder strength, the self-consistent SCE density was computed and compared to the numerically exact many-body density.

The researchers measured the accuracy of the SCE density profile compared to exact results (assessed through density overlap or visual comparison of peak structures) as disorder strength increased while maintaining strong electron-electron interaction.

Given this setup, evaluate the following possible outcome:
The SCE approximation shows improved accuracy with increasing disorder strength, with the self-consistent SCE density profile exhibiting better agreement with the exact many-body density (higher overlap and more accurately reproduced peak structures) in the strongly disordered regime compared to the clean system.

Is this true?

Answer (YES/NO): YES